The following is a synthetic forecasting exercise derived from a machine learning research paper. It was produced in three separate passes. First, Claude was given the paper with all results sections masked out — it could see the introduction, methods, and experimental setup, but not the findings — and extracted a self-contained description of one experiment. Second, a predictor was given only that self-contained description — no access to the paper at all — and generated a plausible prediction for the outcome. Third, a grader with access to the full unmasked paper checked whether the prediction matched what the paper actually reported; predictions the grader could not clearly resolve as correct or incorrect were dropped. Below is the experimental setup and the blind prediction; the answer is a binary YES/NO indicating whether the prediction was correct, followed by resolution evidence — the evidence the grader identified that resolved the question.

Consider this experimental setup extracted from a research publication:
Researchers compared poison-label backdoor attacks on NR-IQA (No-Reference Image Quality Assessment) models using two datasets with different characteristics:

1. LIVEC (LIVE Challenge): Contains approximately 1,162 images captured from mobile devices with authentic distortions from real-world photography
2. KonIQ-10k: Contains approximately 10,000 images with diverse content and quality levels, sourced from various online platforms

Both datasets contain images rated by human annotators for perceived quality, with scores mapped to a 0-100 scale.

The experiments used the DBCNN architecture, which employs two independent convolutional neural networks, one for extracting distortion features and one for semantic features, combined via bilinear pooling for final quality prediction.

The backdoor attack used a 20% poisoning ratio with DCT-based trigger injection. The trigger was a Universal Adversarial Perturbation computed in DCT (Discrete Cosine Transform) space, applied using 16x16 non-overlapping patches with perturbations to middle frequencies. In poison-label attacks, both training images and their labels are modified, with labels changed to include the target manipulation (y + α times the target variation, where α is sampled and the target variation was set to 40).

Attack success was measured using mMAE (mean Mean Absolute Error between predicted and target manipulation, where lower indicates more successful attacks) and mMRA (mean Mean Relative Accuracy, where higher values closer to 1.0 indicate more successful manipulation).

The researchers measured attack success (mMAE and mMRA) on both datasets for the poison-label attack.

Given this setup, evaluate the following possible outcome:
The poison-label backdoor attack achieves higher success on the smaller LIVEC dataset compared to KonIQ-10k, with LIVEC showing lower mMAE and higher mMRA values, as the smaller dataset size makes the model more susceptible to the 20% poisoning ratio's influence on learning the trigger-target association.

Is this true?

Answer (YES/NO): NO